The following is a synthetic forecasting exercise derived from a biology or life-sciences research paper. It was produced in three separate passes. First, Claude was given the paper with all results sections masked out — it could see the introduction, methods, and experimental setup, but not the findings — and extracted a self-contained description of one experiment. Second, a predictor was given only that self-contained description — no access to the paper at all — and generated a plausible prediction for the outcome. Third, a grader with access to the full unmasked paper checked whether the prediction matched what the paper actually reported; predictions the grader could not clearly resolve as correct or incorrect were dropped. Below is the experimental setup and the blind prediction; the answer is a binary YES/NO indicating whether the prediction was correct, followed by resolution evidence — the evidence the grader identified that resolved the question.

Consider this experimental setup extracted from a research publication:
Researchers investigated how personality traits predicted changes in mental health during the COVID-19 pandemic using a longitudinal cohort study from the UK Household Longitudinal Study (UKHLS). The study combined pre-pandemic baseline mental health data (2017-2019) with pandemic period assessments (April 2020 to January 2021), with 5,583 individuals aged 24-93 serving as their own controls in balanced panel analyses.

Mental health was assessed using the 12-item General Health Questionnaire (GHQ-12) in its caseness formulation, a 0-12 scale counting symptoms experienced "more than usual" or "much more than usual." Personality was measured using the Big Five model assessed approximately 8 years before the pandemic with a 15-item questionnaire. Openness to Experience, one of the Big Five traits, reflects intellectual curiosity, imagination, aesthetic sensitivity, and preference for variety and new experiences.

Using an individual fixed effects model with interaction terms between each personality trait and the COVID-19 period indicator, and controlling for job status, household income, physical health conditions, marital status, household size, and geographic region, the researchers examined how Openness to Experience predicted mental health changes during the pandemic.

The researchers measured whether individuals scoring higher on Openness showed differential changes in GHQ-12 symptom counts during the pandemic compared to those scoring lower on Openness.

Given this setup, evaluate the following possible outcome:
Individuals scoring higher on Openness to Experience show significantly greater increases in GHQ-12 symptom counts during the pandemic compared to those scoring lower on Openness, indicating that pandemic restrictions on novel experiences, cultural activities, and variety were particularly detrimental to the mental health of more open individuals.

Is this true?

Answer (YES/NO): YES